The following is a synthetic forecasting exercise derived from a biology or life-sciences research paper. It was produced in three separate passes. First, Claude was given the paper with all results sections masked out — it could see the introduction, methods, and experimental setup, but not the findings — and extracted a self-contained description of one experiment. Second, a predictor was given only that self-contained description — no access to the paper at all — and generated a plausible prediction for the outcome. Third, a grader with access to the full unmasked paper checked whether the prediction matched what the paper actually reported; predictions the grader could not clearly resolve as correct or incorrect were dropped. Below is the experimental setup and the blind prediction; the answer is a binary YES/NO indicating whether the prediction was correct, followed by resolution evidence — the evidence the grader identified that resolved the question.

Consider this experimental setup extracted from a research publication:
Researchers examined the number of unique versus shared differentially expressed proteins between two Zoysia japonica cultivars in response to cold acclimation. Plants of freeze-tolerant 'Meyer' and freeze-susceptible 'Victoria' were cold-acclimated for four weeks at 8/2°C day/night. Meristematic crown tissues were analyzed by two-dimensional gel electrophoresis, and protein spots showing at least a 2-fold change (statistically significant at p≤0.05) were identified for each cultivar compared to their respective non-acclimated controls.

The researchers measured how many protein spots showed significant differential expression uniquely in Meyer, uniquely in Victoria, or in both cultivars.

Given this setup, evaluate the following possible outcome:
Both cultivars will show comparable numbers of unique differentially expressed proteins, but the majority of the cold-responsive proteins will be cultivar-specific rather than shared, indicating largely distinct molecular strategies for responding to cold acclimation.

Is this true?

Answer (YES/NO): NO